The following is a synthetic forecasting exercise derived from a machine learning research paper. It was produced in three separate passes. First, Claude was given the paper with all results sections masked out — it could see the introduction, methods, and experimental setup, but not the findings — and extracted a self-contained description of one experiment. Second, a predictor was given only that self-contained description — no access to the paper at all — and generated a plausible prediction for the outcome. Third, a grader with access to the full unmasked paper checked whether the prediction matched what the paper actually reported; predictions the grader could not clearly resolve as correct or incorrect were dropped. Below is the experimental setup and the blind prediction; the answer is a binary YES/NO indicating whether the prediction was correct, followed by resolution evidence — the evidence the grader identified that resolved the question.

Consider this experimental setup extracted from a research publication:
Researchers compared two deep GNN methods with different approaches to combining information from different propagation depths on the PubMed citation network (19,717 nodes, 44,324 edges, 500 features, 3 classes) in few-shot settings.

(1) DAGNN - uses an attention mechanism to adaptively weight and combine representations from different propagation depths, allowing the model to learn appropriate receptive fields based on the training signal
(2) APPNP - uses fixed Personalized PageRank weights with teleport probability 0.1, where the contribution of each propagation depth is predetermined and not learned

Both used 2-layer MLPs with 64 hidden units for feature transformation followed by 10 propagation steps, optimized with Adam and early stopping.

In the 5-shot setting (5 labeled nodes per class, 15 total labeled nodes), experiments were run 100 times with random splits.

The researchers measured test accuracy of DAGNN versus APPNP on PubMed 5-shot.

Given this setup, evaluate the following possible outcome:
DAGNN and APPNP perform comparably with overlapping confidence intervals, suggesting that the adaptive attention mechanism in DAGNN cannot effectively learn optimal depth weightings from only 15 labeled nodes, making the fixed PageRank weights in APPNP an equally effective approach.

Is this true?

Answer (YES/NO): YES